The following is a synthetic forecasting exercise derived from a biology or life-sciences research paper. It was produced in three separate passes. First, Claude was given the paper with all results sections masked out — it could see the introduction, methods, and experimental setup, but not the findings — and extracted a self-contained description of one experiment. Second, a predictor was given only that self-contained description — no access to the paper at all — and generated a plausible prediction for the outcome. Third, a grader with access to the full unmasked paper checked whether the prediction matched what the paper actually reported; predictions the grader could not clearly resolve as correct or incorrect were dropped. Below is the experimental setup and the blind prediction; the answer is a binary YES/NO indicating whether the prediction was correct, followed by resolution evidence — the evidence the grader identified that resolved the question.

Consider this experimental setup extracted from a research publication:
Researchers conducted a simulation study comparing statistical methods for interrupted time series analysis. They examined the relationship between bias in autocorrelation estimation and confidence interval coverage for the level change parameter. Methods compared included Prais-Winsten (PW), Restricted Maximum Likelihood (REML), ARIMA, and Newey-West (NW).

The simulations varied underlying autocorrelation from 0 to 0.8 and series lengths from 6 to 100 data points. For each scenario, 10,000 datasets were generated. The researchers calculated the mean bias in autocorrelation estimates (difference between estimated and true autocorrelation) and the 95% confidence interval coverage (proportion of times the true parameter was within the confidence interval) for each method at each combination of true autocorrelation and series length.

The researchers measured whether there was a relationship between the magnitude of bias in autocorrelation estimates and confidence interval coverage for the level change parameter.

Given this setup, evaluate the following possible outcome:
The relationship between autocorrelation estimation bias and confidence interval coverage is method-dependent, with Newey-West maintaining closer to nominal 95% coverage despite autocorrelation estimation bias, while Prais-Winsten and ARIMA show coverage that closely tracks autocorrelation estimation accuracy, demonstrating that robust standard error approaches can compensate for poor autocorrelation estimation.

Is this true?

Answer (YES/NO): NO